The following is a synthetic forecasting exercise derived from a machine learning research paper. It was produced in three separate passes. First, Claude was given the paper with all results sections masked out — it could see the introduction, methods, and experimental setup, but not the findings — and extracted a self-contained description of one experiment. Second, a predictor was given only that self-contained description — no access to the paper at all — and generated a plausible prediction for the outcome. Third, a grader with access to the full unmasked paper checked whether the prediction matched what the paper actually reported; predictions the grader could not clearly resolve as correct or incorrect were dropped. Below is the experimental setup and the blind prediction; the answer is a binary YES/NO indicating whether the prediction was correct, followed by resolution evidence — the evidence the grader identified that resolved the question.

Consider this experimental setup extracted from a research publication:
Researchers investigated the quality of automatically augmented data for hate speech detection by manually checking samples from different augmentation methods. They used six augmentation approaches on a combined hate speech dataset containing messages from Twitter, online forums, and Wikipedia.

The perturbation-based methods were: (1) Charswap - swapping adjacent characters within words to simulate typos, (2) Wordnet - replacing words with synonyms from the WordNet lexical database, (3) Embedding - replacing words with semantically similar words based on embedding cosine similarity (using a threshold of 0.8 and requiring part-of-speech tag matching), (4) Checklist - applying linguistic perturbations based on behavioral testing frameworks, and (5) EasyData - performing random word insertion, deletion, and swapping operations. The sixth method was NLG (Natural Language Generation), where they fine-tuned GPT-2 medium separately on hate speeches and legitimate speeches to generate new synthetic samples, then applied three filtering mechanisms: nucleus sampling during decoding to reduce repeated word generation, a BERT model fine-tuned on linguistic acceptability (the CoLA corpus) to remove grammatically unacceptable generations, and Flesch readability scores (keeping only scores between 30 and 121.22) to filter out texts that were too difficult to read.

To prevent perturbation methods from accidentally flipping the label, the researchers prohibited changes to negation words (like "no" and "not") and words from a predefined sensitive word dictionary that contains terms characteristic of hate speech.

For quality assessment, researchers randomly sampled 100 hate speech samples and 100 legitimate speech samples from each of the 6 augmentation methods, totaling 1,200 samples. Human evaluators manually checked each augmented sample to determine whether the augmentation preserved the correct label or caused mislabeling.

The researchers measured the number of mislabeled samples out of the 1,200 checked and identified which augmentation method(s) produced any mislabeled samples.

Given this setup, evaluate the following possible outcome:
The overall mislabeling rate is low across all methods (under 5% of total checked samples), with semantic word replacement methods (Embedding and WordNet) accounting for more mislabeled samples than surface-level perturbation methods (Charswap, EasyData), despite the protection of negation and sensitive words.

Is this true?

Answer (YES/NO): NO